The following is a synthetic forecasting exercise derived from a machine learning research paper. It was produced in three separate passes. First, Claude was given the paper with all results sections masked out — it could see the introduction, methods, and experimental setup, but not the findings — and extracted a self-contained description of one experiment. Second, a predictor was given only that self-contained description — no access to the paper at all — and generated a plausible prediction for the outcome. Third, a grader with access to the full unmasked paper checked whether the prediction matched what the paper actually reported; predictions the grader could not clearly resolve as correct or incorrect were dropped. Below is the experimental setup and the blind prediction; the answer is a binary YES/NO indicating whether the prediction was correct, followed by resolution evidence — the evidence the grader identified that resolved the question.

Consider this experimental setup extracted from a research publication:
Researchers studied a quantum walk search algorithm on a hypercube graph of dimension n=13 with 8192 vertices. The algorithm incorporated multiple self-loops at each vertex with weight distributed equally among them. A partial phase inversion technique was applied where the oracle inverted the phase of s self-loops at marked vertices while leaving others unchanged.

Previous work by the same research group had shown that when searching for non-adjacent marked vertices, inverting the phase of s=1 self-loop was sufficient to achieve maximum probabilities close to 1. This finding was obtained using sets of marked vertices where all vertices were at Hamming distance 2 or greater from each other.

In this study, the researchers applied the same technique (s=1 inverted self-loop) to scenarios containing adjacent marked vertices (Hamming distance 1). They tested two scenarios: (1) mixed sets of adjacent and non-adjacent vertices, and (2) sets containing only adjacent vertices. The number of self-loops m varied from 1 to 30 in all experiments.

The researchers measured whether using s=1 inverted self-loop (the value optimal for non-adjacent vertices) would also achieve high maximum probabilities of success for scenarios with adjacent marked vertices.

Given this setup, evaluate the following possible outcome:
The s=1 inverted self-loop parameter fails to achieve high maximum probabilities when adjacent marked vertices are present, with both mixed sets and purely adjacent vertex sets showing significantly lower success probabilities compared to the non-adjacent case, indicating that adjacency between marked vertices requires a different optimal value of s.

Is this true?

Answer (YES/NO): NO